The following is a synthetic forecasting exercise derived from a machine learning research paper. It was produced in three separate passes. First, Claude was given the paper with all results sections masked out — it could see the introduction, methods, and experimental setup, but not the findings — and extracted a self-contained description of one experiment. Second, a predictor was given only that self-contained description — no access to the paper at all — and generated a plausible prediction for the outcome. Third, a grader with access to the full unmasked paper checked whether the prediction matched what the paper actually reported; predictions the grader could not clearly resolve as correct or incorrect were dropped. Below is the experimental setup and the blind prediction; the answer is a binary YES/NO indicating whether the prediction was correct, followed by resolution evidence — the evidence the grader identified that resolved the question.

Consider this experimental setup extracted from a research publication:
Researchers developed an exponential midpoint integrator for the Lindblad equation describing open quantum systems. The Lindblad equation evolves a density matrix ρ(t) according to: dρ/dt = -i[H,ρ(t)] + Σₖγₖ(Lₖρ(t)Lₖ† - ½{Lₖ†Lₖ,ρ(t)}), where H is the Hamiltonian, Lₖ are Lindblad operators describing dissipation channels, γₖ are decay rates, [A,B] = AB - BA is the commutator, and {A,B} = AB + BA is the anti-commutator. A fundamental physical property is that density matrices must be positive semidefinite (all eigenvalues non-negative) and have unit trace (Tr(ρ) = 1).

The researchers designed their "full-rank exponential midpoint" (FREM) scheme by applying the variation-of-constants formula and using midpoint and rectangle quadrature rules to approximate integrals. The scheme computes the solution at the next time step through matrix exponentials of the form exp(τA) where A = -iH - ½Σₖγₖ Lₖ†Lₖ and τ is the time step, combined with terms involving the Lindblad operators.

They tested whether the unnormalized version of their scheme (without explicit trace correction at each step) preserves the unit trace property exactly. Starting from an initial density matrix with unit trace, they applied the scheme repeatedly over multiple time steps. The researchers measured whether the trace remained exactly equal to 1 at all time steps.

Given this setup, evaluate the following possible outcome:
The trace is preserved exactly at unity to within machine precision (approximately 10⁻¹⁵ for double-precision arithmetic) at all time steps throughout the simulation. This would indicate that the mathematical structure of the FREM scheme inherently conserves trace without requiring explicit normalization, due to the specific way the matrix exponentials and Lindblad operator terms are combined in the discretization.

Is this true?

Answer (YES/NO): NO